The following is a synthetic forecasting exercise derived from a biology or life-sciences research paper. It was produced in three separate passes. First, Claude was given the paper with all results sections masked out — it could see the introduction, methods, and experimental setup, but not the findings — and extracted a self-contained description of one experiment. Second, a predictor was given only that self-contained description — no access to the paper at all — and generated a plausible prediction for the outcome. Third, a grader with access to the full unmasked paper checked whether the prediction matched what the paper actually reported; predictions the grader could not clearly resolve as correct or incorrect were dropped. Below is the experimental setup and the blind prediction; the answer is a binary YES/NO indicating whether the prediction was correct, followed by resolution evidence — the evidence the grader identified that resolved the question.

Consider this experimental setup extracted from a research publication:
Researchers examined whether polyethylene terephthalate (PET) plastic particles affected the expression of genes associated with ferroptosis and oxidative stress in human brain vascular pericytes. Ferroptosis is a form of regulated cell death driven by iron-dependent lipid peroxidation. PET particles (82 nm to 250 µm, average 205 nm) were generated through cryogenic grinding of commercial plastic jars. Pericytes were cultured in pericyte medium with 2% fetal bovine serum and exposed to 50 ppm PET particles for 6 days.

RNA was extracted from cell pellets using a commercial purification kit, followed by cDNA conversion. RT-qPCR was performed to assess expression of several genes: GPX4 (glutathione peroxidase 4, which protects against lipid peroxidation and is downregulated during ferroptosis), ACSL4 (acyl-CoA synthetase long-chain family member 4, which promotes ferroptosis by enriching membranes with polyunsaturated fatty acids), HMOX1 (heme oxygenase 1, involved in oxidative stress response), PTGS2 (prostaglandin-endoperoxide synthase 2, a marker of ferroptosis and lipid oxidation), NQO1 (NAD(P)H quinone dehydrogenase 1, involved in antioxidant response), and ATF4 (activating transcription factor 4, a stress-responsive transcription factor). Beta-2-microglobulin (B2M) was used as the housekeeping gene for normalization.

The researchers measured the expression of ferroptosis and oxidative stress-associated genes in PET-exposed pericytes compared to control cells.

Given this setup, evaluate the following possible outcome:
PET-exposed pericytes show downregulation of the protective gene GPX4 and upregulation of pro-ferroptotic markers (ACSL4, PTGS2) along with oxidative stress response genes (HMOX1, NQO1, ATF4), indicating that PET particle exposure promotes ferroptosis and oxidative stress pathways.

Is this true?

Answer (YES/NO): NO